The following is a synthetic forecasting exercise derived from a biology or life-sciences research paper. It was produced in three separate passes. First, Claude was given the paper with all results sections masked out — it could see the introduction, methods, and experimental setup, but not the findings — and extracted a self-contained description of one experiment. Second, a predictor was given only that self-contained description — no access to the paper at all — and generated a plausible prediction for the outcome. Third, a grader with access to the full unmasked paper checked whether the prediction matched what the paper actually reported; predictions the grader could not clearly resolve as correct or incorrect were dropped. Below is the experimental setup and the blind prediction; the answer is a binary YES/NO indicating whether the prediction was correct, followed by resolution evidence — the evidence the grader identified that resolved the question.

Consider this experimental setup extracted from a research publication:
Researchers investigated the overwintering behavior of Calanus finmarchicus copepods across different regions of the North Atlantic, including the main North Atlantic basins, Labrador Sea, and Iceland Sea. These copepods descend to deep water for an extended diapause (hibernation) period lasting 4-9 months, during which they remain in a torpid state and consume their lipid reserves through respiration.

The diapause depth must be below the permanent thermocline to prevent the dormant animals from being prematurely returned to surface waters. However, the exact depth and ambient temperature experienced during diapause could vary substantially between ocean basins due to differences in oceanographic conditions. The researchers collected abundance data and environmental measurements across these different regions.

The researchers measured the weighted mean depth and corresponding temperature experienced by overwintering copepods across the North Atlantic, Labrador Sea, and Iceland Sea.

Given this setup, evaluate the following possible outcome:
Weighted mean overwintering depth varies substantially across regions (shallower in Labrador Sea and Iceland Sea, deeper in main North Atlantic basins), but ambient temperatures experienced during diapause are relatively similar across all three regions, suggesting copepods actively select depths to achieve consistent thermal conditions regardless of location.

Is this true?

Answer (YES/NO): NO